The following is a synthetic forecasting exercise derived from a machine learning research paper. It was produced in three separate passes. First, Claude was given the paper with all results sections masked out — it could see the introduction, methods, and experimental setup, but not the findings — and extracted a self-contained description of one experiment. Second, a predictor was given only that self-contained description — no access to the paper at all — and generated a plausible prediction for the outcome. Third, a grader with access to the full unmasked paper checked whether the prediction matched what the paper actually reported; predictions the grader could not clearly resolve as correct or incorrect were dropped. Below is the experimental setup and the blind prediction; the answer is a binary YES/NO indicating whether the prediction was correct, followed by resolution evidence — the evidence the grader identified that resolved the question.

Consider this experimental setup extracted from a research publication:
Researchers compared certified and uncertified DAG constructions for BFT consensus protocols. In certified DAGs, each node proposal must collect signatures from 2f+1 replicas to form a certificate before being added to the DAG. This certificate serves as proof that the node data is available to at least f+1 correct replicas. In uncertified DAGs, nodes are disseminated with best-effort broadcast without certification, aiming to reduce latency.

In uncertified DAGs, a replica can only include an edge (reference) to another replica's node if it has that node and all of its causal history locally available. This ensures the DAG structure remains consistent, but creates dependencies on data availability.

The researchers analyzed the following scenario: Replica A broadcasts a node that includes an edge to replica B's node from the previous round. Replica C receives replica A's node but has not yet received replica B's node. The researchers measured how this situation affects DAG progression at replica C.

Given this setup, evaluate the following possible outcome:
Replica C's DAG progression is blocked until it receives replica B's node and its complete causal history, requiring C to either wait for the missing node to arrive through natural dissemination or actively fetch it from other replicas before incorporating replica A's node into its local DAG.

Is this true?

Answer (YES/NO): YES